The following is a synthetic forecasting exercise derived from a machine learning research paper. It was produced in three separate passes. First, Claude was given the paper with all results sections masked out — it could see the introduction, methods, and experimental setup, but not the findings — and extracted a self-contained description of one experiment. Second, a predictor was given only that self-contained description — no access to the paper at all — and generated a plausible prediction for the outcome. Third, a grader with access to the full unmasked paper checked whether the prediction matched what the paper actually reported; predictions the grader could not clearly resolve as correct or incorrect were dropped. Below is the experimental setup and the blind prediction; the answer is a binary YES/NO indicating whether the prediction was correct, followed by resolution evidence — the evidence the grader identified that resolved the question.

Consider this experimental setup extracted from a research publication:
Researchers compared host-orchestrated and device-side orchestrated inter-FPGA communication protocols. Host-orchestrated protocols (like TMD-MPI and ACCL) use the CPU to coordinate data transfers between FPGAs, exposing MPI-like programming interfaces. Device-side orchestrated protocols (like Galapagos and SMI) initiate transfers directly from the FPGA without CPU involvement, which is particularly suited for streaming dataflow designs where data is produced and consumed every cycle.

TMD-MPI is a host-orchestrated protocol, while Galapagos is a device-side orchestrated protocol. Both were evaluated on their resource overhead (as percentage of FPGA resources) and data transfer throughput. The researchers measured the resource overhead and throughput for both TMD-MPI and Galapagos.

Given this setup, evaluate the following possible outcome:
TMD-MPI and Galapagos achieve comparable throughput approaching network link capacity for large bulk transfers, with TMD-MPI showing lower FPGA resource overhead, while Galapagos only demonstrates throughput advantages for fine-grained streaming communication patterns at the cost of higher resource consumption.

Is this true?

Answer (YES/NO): NO